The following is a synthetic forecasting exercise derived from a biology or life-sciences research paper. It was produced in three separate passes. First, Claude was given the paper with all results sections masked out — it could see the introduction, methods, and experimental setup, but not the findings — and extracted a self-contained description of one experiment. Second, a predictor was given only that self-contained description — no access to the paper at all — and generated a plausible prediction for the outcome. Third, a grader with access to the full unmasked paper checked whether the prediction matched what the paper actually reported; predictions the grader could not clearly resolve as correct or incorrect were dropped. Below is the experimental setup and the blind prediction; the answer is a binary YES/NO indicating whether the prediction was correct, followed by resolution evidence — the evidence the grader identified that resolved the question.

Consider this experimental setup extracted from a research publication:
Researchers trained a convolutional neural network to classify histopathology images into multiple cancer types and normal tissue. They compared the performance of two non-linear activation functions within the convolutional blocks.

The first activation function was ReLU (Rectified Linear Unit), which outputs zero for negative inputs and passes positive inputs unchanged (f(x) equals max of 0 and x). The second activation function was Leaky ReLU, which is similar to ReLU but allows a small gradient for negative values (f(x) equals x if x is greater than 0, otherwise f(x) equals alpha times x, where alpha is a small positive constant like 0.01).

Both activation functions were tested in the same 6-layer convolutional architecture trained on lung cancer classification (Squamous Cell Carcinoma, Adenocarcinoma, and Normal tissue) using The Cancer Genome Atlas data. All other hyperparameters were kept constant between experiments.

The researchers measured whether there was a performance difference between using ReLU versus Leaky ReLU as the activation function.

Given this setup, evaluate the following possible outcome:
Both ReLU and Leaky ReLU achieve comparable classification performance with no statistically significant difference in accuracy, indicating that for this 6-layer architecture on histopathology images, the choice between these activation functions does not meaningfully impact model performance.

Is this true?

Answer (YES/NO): NO